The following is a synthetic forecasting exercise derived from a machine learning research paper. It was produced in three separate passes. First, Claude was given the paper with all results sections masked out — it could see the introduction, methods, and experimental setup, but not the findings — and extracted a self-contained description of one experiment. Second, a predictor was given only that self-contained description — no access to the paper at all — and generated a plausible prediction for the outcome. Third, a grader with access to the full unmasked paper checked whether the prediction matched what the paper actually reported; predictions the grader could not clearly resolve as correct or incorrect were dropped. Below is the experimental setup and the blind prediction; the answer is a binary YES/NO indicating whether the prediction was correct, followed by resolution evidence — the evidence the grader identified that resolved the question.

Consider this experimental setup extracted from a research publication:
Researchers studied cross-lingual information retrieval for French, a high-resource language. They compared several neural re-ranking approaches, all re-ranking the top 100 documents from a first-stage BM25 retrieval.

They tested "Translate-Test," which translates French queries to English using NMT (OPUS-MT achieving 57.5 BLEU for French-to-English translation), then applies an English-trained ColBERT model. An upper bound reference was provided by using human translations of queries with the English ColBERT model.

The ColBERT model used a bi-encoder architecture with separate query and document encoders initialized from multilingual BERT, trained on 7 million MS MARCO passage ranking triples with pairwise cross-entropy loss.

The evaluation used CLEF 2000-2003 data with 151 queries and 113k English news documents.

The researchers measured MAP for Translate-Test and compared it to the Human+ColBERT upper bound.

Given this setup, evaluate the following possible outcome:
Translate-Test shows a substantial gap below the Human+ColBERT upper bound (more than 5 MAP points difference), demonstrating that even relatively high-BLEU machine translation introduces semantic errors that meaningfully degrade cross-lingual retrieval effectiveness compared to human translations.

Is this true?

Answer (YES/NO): NO